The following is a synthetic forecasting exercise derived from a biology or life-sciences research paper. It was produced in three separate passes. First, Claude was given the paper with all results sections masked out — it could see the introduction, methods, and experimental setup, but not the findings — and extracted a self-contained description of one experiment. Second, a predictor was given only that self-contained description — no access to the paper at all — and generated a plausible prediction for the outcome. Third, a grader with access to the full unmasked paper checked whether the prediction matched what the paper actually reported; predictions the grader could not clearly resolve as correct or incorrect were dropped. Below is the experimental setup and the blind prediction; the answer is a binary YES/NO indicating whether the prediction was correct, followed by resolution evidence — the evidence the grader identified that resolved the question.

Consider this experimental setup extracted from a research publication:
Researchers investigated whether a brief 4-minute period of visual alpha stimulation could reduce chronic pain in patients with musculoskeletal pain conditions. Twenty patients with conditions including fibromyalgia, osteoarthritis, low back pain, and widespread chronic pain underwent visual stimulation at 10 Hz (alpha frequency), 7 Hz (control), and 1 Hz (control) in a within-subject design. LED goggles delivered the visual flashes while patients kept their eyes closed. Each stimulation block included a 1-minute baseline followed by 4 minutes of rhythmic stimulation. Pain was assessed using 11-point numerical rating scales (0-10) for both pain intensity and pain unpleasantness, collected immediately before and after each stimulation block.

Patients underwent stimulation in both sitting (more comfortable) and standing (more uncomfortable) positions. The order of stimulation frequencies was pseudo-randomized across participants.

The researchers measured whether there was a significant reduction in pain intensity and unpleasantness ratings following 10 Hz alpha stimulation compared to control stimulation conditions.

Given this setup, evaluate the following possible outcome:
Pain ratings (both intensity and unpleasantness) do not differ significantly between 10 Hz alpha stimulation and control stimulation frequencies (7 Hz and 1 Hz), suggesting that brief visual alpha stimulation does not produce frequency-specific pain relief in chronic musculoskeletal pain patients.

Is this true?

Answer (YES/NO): YES